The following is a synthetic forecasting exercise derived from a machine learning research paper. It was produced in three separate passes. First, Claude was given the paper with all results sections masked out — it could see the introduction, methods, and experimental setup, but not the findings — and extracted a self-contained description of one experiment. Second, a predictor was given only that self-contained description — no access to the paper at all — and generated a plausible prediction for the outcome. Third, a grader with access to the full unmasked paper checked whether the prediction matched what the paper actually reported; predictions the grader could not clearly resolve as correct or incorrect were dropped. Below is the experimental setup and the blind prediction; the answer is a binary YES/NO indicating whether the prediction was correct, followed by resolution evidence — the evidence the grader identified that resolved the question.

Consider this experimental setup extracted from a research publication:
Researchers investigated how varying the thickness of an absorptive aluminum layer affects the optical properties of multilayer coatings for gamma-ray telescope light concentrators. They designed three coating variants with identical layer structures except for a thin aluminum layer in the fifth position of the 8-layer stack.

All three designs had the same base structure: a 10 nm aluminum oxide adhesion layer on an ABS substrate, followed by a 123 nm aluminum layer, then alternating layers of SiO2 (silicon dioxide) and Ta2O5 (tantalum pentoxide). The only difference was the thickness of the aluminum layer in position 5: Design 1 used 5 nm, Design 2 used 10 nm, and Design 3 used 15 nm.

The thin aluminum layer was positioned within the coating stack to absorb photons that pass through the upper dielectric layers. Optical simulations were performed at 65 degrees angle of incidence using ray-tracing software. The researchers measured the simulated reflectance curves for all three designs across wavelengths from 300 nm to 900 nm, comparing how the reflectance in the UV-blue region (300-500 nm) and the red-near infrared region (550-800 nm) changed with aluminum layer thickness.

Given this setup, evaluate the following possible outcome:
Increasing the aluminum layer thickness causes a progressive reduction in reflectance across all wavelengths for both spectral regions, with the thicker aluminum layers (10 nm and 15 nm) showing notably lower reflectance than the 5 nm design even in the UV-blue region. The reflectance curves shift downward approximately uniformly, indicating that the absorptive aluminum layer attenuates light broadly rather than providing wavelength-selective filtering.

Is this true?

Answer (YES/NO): NO